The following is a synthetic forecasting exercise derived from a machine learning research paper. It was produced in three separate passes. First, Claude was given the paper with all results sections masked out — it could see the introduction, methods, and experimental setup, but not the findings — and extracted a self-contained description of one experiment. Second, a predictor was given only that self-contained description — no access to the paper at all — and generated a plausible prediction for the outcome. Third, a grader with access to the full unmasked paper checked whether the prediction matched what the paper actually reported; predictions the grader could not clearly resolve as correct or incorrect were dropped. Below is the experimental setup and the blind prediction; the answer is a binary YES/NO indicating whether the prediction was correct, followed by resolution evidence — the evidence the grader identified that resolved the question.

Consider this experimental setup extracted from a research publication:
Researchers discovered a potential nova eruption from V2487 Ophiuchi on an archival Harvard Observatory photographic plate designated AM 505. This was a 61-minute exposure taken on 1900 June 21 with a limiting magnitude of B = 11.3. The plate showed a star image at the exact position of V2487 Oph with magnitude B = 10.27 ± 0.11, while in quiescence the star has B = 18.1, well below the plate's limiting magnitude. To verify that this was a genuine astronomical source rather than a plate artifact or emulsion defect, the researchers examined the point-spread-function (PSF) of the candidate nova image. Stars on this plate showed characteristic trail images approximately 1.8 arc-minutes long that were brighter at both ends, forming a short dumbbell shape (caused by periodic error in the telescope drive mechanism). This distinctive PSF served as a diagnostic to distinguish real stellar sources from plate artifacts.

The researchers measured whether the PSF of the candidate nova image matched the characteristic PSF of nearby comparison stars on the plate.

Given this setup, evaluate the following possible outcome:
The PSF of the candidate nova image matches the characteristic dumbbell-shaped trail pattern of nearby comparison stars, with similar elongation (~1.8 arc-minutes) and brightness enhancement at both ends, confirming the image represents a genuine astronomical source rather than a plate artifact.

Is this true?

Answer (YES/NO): YES